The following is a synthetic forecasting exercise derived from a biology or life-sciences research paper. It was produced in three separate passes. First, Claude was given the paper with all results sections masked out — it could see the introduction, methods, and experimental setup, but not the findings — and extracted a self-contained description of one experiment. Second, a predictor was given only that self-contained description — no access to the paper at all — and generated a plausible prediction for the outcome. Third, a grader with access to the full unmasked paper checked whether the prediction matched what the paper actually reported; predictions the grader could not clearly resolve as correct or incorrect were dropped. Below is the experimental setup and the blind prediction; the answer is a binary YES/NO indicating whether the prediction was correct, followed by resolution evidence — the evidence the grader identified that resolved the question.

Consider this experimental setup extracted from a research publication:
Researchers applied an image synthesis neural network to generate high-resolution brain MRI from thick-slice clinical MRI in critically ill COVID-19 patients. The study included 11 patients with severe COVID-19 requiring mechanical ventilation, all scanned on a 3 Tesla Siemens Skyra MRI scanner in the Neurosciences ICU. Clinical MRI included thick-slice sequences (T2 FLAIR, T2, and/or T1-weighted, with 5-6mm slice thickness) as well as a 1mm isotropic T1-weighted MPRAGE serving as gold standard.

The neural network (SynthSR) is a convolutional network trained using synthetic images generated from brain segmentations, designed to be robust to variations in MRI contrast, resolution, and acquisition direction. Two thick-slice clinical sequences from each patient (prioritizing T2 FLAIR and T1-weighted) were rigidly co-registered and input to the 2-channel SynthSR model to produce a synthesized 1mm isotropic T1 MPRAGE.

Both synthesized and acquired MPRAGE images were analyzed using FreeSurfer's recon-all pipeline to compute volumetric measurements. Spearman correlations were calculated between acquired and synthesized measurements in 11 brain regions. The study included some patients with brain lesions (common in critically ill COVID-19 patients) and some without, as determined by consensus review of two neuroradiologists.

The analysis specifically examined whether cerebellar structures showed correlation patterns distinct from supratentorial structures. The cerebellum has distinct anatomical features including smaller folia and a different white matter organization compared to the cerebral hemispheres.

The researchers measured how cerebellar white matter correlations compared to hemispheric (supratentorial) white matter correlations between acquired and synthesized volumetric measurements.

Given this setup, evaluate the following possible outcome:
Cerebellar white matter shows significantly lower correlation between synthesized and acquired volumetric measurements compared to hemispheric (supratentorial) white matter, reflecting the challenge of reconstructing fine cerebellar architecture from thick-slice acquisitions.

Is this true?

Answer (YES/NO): YES